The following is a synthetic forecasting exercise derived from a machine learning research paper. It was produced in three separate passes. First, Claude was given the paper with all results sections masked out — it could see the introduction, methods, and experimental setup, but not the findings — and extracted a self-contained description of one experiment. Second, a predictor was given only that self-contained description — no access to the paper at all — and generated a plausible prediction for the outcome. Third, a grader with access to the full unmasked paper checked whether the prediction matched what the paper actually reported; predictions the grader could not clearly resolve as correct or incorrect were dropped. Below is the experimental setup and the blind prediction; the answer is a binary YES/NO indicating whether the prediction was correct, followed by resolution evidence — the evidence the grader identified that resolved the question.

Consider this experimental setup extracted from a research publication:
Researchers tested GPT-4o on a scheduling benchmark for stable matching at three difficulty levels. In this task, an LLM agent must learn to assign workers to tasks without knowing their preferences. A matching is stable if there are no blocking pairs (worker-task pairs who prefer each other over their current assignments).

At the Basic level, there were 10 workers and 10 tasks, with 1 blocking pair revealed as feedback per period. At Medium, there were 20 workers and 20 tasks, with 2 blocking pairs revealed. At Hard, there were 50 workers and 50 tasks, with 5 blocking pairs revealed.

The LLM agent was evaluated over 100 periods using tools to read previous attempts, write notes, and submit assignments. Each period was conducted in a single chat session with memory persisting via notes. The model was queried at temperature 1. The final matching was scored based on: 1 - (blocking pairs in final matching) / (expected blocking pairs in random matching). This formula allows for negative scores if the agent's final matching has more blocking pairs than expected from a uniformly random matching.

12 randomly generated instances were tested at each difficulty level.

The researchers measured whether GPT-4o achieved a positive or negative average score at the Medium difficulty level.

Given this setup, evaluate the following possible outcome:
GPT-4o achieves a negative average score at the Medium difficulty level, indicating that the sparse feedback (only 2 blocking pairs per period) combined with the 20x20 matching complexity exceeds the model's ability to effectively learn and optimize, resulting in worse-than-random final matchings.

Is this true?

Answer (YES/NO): YES